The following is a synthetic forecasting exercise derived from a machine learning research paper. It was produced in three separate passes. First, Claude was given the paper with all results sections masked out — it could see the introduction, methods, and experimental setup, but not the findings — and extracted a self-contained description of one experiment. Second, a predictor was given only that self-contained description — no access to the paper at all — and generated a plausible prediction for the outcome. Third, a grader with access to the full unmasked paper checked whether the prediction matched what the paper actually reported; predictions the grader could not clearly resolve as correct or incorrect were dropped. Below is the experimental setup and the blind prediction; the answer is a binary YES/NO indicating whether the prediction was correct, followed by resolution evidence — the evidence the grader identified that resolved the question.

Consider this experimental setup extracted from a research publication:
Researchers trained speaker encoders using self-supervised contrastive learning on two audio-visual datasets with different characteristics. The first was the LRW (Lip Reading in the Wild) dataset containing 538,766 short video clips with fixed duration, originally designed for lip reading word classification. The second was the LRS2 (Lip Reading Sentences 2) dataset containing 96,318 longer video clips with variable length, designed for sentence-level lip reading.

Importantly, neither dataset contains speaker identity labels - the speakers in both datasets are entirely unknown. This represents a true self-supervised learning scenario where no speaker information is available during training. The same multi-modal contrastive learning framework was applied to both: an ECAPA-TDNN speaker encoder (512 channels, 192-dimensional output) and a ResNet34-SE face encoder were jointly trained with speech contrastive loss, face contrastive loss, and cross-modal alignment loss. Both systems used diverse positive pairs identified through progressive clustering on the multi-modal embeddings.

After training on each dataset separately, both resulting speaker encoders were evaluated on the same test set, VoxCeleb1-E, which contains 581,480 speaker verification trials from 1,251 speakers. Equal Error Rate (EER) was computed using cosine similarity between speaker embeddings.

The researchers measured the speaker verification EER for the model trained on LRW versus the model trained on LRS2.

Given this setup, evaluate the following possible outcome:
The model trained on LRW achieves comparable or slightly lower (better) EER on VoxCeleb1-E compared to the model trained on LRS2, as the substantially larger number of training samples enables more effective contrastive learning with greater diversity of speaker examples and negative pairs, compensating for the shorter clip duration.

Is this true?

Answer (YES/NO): NO